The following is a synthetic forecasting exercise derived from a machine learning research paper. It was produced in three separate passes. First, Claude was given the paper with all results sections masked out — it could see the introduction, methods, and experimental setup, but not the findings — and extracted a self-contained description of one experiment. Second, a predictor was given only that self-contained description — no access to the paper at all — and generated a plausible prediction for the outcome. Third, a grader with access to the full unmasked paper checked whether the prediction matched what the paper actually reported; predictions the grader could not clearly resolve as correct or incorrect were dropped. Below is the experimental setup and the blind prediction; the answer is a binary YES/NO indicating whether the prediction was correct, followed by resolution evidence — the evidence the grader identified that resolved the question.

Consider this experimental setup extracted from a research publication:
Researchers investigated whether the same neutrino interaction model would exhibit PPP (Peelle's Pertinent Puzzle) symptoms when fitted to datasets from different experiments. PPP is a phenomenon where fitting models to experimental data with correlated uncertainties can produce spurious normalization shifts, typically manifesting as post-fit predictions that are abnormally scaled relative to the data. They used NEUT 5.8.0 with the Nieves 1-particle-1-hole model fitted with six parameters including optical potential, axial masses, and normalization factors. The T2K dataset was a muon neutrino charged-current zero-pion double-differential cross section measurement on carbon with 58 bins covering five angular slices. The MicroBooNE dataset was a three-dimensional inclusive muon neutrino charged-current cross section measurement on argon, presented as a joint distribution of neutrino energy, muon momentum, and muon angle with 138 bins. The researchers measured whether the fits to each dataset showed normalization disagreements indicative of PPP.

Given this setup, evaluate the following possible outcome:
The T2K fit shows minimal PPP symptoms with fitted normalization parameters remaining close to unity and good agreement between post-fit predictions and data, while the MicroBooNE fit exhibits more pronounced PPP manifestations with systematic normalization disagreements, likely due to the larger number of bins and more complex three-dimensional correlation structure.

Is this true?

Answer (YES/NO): NO